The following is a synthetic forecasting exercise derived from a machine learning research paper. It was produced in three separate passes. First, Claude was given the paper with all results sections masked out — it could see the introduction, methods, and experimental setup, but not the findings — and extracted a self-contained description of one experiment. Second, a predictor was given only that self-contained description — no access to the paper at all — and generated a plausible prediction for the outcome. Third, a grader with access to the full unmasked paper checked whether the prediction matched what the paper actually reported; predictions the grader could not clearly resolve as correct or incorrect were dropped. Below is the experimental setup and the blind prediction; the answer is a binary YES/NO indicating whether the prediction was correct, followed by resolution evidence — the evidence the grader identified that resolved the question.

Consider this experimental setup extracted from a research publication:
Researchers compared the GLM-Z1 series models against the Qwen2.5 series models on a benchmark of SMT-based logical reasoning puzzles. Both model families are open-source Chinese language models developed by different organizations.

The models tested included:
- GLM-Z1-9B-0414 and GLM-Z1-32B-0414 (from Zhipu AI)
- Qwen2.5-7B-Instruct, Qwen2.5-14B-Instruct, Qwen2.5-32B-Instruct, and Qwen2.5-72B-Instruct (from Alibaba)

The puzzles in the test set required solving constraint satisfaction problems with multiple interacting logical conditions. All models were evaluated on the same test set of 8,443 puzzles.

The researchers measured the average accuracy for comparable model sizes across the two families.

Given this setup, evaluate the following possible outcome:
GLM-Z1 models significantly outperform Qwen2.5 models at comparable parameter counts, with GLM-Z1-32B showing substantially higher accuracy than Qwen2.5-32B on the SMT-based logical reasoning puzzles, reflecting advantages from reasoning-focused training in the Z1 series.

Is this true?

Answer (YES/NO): YES